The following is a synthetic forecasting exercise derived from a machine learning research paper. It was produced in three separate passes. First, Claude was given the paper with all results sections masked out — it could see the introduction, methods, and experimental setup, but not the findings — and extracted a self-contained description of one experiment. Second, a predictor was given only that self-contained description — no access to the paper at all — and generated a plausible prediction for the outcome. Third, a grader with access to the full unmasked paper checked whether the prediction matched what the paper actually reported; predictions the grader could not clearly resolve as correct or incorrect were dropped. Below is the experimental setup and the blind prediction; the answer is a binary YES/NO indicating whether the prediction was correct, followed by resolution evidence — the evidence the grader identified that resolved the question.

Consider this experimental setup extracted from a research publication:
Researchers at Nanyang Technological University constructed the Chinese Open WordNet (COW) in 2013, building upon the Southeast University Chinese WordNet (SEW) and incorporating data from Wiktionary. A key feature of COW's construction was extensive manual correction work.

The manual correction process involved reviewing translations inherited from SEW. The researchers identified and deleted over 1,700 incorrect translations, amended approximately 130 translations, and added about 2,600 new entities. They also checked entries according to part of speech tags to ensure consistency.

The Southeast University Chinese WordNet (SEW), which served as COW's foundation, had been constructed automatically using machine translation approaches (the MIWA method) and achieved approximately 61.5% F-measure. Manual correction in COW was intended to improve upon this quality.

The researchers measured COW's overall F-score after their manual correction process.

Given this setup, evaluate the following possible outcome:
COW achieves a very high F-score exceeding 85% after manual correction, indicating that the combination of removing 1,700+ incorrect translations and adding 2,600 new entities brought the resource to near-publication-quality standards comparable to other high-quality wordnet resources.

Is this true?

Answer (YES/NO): NO